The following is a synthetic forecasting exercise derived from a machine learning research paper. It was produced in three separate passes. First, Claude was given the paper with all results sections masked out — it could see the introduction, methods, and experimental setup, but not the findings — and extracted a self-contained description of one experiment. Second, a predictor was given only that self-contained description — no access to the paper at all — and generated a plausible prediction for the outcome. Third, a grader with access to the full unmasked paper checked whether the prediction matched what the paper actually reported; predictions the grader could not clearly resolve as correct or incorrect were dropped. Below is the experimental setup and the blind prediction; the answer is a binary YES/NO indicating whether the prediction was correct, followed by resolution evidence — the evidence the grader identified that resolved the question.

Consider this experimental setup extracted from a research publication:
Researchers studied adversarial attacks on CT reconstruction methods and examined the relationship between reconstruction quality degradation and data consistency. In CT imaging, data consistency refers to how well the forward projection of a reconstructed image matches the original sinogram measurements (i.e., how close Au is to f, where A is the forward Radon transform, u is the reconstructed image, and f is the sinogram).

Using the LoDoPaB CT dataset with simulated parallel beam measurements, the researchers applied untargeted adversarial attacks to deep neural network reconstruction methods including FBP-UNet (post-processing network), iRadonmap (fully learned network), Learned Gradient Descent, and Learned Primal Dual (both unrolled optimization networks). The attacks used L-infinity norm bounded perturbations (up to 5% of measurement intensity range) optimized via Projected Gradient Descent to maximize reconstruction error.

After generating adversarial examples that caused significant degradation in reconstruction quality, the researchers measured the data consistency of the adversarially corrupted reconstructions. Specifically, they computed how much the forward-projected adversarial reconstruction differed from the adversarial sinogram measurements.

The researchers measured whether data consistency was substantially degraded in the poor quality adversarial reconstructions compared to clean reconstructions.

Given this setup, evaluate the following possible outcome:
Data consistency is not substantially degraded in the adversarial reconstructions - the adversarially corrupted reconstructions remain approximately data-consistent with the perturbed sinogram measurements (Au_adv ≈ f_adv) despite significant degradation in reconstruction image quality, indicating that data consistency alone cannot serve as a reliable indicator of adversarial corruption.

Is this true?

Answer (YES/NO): YES